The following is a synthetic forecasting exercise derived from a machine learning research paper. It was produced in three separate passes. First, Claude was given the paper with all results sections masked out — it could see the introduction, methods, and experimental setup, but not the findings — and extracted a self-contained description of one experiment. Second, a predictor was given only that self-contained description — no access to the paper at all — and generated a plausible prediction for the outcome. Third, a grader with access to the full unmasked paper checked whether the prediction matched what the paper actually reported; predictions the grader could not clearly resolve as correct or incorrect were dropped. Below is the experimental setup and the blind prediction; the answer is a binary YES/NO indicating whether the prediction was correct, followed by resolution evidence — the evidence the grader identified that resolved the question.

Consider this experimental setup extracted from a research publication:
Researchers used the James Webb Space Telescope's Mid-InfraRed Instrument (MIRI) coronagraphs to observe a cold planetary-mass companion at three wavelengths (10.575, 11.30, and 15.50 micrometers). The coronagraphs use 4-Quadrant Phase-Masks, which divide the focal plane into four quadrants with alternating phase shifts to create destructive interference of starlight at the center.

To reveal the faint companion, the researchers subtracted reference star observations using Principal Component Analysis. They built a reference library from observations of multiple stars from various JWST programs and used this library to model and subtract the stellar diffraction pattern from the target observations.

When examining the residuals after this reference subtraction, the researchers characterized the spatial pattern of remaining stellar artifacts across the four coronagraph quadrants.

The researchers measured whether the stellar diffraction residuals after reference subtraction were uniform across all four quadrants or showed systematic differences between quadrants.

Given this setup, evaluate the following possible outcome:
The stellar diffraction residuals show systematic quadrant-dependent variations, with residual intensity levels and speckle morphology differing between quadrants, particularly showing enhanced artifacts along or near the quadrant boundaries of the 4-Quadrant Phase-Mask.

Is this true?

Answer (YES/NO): YES